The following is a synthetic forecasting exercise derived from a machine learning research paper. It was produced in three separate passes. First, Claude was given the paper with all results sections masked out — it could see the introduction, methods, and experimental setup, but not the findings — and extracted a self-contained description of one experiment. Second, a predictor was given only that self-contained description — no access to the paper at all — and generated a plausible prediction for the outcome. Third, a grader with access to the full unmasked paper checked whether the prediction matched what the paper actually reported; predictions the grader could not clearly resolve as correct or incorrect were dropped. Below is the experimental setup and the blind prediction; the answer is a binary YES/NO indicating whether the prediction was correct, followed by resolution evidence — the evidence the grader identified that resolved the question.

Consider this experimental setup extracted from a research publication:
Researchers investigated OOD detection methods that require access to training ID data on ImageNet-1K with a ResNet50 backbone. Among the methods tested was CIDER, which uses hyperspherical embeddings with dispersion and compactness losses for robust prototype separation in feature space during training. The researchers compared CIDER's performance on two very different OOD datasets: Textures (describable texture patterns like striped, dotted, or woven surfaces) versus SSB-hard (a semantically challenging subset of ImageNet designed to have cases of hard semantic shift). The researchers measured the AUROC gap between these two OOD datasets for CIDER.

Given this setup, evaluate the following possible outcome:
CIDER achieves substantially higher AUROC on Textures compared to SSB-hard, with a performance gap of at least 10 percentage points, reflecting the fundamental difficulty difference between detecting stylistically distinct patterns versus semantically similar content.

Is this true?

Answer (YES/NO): YES